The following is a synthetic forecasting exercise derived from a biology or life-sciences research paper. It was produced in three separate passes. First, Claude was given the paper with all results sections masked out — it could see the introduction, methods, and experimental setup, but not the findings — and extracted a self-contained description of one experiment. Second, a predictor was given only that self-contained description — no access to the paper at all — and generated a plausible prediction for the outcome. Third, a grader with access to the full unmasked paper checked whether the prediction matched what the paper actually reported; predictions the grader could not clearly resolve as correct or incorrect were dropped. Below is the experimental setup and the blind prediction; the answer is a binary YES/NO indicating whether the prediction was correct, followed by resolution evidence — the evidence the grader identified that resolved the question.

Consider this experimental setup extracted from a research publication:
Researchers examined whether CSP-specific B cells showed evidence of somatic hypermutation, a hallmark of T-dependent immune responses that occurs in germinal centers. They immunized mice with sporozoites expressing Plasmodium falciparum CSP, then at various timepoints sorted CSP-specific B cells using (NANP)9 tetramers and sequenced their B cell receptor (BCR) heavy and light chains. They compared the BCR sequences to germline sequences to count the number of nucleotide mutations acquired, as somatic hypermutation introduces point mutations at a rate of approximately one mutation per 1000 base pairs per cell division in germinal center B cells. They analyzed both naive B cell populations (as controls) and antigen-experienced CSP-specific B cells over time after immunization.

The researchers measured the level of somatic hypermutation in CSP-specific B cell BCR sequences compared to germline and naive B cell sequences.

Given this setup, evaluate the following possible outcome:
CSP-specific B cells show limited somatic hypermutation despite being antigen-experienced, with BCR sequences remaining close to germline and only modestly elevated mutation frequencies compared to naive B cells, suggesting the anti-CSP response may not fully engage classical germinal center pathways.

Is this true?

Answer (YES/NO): NO